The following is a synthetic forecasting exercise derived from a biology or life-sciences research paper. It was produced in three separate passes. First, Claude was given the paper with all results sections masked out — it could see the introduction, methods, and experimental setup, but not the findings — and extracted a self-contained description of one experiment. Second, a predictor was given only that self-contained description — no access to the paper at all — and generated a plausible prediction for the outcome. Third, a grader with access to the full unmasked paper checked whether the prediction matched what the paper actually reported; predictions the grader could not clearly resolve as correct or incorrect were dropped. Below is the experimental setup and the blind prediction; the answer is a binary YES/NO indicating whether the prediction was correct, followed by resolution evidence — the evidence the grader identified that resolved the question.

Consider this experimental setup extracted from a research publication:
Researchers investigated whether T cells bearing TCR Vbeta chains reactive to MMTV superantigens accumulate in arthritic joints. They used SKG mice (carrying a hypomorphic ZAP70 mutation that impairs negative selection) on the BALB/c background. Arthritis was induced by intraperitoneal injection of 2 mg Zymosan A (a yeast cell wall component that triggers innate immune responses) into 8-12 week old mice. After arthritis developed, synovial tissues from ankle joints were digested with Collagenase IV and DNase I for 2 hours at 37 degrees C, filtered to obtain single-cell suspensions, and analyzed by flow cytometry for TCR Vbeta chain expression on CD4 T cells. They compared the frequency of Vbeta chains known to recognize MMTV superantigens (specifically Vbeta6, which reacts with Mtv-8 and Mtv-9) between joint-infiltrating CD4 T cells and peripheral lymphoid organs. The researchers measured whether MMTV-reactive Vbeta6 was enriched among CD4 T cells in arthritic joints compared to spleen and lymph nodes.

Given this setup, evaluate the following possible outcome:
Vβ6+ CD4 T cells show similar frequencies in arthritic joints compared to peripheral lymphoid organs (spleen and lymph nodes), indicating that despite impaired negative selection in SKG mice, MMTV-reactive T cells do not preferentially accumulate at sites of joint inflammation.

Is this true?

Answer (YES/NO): NO